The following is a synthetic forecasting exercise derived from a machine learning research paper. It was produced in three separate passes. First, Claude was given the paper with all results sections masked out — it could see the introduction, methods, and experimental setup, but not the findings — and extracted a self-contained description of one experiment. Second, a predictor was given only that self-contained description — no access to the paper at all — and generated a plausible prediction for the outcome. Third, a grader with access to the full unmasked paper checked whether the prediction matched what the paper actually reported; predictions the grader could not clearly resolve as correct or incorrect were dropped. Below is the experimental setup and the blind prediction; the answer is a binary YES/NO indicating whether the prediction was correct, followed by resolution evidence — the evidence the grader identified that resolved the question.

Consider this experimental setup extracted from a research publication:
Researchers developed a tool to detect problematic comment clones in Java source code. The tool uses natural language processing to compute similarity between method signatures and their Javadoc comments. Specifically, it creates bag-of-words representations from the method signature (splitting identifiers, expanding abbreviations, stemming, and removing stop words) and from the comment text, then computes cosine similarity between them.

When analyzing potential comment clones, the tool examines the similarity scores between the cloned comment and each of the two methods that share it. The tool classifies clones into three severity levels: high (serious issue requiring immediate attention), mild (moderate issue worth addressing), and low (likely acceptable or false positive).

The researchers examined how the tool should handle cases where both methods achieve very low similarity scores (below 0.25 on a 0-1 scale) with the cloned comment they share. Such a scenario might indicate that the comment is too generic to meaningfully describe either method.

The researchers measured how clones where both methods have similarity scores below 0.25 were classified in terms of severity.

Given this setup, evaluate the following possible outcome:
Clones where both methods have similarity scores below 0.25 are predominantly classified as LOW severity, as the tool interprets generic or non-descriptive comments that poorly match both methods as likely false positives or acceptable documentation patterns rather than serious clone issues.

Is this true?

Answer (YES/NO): NO